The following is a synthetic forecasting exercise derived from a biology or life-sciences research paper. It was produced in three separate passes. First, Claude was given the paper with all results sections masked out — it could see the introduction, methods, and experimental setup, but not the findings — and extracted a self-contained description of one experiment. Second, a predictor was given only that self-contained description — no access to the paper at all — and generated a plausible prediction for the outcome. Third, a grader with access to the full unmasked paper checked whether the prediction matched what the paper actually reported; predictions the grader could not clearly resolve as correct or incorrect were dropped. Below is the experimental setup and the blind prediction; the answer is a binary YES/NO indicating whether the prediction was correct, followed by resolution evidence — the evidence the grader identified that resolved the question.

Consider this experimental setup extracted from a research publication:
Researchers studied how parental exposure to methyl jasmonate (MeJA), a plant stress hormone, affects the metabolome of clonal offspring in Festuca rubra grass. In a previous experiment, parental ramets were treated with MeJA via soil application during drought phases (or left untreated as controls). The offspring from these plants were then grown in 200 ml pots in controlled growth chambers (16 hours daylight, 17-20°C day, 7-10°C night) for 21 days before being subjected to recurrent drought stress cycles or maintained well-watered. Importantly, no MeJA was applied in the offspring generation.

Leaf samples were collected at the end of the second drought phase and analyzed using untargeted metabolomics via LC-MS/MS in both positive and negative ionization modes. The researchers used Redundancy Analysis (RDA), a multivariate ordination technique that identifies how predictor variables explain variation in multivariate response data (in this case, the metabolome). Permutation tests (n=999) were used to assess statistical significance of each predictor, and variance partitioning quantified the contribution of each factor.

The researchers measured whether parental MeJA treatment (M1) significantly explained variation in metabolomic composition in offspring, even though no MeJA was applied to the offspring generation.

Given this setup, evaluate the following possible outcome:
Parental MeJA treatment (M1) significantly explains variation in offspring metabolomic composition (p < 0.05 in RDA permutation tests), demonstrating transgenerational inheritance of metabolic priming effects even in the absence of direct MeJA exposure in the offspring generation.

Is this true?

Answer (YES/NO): YES